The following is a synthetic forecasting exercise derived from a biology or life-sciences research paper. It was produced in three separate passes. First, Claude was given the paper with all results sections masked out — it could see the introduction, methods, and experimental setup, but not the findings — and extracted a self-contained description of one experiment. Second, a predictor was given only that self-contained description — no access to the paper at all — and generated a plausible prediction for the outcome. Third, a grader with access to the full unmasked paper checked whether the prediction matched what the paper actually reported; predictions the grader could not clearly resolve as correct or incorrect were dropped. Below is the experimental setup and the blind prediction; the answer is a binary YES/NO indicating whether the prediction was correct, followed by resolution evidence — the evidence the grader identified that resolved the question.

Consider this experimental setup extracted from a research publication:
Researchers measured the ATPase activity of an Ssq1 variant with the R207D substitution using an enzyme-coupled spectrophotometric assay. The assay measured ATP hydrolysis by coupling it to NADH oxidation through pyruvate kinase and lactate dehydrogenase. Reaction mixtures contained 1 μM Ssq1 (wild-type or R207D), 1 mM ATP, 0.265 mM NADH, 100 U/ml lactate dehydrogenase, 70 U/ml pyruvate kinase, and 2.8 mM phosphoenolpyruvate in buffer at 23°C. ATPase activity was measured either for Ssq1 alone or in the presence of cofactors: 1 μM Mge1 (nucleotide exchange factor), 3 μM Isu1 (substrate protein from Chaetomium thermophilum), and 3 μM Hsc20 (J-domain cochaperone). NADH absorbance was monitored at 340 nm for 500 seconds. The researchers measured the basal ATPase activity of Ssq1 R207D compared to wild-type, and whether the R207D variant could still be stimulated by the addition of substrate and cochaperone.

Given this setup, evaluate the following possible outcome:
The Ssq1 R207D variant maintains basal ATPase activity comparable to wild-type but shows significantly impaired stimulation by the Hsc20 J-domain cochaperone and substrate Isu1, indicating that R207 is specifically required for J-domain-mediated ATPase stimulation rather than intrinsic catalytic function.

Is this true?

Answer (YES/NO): NO